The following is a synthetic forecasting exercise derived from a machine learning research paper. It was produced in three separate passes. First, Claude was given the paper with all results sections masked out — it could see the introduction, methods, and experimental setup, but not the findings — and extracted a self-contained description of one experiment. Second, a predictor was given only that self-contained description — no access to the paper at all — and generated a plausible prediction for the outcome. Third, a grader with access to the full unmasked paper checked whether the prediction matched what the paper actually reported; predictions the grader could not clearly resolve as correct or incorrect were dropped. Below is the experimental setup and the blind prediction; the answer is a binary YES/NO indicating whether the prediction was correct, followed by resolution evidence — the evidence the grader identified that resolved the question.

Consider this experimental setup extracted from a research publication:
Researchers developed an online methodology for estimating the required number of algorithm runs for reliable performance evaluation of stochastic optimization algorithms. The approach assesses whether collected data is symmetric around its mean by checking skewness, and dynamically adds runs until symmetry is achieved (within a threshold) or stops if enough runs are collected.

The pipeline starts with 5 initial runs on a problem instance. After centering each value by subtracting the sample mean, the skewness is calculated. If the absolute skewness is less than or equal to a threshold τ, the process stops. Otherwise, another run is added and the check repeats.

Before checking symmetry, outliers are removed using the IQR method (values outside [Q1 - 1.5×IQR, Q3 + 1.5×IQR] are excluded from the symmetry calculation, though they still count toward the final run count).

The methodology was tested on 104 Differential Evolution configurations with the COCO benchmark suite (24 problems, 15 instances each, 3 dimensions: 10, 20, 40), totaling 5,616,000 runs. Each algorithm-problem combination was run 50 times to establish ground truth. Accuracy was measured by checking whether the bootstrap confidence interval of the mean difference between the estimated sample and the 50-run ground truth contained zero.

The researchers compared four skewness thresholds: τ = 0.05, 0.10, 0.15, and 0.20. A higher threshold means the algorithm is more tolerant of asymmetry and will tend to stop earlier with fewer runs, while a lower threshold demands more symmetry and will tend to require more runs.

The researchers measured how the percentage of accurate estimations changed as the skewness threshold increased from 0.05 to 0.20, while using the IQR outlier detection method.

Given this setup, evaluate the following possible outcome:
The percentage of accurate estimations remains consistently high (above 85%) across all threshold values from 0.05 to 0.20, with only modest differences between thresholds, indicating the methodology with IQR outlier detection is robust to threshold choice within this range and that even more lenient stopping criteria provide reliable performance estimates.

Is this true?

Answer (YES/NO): NO